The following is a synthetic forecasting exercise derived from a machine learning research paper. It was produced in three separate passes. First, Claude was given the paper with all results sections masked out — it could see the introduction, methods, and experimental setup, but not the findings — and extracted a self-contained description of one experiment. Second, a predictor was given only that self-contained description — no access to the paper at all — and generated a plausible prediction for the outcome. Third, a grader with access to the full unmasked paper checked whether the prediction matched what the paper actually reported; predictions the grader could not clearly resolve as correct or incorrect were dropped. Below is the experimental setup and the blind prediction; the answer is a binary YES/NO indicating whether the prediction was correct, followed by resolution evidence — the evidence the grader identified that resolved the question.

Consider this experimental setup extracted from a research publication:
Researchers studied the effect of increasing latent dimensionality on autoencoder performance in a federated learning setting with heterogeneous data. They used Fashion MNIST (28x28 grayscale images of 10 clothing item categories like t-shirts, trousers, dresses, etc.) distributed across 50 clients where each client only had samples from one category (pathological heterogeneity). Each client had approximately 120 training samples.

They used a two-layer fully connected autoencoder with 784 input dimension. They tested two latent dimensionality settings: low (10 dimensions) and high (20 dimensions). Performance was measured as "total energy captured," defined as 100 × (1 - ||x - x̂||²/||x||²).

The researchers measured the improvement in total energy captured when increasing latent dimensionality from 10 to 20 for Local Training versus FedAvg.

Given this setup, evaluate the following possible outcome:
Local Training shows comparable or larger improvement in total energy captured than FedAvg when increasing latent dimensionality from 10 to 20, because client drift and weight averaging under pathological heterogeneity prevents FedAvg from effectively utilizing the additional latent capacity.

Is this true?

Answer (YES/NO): NO